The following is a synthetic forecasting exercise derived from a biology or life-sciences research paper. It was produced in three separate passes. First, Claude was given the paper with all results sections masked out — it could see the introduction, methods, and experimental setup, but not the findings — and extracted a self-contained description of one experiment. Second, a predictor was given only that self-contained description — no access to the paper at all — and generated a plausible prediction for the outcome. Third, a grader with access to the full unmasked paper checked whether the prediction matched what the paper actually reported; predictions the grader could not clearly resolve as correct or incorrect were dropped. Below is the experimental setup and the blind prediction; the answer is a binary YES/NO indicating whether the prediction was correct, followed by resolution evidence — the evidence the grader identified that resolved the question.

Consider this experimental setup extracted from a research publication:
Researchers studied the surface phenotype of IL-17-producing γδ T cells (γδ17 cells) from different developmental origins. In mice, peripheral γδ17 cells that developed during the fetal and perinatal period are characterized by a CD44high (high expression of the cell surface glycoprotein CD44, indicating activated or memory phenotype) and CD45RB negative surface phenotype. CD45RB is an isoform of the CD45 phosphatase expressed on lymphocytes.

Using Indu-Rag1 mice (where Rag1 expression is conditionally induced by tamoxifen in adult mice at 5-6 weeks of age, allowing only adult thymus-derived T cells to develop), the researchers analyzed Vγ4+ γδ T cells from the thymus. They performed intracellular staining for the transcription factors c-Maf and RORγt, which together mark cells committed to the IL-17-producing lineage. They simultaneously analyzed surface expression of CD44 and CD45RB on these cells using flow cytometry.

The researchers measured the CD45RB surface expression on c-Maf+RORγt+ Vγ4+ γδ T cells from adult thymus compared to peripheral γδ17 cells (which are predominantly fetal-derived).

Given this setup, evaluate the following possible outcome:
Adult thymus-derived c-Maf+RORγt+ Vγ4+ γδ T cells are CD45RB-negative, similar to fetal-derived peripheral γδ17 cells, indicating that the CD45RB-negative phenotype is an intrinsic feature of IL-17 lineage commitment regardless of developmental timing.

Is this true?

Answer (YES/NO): NO